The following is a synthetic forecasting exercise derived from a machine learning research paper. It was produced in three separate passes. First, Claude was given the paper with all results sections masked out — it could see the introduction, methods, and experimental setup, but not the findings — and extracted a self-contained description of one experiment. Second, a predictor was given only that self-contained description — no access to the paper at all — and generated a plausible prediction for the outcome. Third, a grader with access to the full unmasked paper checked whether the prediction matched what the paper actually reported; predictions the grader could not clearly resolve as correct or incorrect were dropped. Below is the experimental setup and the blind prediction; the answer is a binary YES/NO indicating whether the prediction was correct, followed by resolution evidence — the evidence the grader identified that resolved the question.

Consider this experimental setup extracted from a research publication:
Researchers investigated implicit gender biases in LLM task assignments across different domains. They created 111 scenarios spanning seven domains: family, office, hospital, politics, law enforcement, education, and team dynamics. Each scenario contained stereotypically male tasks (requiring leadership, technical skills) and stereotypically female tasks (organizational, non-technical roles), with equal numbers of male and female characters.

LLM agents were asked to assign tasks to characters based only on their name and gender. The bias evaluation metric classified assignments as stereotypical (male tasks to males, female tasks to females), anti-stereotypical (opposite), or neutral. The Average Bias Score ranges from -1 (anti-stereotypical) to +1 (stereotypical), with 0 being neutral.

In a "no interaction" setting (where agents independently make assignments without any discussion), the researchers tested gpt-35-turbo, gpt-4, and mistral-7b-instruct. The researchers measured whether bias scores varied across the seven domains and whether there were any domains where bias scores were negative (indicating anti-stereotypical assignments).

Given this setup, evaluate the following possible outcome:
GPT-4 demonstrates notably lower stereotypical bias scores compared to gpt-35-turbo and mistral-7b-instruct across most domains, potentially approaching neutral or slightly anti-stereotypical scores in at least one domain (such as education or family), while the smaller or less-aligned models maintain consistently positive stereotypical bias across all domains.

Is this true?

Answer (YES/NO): NO